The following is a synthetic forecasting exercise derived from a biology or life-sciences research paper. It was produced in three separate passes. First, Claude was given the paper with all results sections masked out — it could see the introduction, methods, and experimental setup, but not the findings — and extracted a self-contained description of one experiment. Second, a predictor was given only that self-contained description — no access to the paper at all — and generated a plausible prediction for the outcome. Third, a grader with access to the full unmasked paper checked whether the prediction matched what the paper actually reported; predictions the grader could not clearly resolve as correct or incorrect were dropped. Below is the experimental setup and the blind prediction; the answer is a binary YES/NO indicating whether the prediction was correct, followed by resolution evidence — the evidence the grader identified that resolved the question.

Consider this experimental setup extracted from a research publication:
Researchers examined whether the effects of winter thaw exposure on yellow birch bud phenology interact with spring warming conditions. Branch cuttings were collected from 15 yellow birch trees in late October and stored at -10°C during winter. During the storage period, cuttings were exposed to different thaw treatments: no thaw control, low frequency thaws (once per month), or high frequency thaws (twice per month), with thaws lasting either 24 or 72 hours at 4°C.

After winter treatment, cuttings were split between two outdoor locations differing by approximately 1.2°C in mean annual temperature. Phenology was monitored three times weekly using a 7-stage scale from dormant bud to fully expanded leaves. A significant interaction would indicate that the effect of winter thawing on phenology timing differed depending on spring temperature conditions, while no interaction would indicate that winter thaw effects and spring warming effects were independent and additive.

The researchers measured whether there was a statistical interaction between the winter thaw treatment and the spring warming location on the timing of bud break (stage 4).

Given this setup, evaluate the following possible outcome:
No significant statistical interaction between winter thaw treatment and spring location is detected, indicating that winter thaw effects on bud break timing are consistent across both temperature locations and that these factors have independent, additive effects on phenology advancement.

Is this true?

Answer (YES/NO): YES